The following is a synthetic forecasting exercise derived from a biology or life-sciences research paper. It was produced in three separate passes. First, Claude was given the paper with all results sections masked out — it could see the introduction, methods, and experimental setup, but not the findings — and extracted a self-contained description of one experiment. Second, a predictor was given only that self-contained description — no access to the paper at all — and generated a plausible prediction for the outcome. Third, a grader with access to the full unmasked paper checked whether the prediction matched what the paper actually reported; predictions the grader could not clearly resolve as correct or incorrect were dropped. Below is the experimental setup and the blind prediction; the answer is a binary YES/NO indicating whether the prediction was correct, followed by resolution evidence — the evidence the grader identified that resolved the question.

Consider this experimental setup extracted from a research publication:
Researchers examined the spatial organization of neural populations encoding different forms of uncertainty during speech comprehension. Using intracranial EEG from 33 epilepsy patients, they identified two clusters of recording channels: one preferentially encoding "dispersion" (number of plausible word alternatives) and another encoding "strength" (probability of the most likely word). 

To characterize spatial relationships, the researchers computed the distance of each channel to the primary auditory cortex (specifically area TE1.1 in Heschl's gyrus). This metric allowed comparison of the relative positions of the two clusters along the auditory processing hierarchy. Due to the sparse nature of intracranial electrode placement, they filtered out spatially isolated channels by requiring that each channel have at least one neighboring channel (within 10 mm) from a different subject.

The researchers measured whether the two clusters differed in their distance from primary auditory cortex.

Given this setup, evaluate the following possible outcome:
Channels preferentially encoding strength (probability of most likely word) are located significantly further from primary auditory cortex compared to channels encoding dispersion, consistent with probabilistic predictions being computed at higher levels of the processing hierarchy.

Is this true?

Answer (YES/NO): YES